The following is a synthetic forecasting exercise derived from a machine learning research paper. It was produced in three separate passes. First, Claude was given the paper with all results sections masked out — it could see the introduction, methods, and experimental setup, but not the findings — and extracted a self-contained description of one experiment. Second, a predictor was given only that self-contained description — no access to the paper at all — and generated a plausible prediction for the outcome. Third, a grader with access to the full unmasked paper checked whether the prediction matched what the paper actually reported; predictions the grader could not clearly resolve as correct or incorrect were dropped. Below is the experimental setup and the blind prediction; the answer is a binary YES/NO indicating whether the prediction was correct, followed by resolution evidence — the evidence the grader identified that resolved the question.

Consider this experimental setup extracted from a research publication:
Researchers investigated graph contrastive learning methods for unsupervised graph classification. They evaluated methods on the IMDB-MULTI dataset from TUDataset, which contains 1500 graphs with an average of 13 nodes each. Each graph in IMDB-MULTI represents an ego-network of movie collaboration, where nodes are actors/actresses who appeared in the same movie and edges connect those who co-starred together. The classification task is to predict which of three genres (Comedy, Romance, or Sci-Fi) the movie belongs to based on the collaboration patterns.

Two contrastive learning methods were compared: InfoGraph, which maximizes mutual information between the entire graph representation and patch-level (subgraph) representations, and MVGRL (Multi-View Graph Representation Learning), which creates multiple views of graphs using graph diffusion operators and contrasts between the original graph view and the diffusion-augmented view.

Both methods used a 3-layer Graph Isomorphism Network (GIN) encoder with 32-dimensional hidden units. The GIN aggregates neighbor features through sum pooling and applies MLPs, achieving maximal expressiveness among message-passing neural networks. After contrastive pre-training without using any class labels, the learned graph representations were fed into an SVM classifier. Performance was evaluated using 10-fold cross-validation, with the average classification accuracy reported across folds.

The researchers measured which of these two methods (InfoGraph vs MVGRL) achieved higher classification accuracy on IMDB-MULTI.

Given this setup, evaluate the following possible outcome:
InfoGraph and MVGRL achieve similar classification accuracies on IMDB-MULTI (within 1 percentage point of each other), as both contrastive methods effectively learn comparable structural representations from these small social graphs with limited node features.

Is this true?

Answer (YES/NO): NO